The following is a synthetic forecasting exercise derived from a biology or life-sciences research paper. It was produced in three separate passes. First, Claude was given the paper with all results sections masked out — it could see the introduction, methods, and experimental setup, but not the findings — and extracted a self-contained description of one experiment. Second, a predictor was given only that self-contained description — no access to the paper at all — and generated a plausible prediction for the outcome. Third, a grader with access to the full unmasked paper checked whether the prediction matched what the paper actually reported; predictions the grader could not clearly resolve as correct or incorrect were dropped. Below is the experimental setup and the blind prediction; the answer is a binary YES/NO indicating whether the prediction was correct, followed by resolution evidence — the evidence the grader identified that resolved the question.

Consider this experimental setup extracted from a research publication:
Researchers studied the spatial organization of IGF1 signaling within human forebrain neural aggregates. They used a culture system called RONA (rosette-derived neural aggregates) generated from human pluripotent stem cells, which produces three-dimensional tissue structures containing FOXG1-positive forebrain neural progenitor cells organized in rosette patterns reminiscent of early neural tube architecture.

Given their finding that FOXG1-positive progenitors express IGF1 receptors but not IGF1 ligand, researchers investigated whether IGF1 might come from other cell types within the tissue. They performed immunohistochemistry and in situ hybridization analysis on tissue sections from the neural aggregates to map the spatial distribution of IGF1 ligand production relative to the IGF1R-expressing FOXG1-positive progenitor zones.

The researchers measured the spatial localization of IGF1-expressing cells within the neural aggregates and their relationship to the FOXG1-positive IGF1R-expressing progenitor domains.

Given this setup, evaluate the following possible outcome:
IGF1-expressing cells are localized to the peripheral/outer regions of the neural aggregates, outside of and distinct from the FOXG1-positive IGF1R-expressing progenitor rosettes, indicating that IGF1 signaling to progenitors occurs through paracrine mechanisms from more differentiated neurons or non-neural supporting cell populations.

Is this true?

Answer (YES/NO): NO